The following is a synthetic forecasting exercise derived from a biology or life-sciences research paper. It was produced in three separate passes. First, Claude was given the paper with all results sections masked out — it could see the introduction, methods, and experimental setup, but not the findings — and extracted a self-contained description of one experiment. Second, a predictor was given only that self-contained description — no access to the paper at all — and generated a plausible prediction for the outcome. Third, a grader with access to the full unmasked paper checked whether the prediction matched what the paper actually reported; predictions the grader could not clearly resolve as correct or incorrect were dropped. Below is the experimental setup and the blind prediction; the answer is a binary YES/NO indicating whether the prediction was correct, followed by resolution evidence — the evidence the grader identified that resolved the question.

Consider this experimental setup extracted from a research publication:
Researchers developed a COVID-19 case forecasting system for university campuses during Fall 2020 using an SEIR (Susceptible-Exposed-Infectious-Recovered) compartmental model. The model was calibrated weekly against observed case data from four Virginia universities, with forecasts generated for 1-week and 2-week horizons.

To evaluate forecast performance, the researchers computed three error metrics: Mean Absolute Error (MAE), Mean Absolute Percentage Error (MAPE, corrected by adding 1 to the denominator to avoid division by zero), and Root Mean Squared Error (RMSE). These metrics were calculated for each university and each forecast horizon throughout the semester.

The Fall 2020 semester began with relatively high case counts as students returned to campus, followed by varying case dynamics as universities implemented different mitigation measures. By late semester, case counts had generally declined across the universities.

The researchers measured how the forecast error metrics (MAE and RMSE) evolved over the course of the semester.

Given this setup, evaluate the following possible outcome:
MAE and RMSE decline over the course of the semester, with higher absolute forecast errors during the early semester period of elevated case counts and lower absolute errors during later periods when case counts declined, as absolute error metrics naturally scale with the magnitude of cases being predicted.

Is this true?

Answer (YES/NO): YES